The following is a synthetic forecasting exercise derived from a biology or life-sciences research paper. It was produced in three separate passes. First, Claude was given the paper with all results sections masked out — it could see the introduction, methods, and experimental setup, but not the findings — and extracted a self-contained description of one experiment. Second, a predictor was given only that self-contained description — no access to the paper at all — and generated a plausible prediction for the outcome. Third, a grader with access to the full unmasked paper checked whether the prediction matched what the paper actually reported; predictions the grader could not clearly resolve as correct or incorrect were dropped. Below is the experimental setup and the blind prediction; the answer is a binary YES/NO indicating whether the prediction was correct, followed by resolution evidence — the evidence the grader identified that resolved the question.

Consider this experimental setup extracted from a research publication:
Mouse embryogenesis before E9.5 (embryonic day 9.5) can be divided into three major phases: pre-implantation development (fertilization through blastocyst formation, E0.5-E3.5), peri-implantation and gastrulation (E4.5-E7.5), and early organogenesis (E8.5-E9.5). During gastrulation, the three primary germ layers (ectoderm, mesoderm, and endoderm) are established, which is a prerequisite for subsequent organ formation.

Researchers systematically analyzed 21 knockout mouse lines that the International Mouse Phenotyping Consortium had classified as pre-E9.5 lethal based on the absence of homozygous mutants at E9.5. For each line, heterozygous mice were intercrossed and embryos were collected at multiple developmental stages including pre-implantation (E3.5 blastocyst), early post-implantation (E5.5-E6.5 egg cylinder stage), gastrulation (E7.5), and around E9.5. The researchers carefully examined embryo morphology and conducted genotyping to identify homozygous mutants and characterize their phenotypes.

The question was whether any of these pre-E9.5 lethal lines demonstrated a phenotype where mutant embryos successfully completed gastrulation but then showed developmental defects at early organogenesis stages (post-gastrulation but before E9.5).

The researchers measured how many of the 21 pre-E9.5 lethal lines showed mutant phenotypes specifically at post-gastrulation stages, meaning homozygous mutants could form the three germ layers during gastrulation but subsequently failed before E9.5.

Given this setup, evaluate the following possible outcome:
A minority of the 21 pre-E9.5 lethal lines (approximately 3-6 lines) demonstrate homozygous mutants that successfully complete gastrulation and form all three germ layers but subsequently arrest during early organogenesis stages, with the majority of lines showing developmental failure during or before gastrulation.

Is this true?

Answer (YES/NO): NO